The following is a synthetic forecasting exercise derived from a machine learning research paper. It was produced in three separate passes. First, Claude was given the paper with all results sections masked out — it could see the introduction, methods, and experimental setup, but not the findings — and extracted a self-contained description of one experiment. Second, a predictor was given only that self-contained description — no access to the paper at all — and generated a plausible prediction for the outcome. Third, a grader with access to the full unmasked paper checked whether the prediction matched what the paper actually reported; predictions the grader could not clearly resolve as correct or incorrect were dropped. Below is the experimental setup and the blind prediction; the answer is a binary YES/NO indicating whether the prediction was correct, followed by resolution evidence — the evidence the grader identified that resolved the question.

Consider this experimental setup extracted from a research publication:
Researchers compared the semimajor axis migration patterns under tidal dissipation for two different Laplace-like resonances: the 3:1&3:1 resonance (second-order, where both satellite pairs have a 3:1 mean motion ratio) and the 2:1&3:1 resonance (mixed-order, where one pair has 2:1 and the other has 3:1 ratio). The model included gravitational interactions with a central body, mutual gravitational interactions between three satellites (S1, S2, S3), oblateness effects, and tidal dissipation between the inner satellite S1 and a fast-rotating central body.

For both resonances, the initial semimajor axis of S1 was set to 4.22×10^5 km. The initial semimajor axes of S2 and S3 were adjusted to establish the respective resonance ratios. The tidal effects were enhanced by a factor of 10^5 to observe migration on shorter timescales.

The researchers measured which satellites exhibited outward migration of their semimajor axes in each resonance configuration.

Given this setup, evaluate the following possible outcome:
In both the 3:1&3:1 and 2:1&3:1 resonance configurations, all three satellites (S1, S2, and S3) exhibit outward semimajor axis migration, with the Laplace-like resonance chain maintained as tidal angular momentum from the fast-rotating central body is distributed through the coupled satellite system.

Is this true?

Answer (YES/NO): NO